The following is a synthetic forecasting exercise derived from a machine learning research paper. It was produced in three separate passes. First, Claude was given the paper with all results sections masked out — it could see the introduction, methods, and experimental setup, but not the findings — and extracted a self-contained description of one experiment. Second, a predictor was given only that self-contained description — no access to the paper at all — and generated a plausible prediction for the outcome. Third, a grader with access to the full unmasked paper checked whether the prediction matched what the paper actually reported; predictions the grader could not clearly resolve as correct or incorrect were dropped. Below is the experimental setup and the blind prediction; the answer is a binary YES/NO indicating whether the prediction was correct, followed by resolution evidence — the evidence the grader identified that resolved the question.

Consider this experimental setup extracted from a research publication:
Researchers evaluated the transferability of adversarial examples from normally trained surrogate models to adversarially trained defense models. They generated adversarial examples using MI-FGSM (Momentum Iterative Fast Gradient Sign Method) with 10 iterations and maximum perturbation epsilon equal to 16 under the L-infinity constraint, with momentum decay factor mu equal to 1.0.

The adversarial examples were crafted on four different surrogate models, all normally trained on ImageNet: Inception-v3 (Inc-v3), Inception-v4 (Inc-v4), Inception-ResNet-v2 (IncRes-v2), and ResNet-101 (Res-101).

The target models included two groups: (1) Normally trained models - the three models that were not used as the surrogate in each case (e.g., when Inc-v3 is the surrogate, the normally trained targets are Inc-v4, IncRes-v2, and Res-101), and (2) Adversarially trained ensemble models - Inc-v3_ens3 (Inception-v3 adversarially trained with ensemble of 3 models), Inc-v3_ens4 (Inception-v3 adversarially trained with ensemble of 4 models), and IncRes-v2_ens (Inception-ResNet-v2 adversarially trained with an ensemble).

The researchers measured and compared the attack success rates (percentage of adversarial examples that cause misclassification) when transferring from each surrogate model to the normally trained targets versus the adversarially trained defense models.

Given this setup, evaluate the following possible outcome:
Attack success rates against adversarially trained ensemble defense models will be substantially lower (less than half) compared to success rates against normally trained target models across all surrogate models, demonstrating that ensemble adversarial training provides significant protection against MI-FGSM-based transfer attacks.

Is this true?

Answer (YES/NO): YES